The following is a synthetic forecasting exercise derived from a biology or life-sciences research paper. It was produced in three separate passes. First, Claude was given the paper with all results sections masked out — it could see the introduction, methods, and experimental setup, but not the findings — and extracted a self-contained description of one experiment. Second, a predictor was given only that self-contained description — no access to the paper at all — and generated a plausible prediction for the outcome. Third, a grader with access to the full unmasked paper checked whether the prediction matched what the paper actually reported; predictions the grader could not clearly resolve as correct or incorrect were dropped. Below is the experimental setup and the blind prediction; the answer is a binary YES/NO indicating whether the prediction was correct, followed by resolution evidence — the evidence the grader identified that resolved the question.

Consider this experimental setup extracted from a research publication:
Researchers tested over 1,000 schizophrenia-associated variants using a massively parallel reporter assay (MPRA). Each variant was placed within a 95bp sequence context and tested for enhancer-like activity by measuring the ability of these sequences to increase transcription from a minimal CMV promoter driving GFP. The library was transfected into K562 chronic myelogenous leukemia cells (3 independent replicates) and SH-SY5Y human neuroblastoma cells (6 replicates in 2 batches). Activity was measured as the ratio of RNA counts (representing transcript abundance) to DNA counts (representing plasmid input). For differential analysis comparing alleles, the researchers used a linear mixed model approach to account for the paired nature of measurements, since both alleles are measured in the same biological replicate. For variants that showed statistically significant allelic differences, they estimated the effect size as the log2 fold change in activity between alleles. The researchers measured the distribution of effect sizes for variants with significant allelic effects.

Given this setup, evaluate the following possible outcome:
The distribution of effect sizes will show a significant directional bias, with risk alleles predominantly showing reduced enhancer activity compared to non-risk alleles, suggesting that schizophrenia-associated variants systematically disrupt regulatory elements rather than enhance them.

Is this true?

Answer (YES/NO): NO